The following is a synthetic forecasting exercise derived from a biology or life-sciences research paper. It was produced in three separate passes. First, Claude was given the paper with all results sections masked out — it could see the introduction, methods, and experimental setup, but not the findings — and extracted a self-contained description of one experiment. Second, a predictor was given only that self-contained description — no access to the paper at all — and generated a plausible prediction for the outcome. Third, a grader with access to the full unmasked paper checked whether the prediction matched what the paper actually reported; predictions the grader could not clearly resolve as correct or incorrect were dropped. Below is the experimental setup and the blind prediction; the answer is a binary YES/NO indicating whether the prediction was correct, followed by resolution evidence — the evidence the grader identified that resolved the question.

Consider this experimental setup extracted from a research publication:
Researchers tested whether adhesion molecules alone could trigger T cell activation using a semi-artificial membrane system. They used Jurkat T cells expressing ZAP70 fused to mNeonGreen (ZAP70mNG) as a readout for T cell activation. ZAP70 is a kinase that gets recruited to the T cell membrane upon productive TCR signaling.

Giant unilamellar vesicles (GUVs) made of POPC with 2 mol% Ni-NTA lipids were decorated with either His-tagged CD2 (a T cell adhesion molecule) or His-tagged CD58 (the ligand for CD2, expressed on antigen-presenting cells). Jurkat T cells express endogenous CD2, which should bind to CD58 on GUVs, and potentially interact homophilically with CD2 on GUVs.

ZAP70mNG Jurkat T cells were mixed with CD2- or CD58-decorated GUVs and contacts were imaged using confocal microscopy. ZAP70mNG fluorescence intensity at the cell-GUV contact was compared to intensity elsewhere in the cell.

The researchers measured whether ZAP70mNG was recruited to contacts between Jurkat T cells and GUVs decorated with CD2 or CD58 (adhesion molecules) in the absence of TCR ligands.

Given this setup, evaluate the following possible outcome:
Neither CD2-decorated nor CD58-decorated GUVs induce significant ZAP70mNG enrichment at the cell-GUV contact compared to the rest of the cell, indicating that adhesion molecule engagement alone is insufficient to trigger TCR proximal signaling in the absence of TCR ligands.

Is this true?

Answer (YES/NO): YES